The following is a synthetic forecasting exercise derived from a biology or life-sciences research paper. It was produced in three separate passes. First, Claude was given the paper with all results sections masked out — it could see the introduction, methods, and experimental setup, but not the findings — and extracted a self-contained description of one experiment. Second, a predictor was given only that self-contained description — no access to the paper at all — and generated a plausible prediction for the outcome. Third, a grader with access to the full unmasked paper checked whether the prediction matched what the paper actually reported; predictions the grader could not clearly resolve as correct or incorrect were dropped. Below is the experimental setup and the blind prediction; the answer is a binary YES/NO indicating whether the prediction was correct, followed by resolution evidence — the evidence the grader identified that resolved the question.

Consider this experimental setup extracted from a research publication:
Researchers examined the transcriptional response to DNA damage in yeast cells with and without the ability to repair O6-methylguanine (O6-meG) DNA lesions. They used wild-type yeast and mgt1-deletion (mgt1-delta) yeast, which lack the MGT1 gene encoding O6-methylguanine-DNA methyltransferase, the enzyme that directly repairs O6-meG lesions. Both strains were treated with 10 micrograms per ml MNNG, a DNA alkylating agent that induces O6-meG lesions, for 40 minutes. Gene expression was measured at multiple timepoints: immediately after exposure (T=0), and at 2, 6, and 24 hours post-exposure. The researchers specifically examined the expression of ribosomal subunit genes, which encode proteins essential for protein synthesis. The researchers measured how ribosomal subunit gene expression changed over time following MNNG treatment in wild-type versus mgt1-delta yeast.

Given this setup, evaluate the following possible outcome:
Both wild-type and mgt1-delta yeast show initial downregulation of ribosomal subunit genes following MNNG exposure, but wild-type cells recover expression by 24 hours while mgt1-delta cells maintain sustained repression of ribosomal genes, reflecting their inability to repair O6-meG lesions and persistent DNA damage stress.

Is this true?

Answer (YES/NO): YES